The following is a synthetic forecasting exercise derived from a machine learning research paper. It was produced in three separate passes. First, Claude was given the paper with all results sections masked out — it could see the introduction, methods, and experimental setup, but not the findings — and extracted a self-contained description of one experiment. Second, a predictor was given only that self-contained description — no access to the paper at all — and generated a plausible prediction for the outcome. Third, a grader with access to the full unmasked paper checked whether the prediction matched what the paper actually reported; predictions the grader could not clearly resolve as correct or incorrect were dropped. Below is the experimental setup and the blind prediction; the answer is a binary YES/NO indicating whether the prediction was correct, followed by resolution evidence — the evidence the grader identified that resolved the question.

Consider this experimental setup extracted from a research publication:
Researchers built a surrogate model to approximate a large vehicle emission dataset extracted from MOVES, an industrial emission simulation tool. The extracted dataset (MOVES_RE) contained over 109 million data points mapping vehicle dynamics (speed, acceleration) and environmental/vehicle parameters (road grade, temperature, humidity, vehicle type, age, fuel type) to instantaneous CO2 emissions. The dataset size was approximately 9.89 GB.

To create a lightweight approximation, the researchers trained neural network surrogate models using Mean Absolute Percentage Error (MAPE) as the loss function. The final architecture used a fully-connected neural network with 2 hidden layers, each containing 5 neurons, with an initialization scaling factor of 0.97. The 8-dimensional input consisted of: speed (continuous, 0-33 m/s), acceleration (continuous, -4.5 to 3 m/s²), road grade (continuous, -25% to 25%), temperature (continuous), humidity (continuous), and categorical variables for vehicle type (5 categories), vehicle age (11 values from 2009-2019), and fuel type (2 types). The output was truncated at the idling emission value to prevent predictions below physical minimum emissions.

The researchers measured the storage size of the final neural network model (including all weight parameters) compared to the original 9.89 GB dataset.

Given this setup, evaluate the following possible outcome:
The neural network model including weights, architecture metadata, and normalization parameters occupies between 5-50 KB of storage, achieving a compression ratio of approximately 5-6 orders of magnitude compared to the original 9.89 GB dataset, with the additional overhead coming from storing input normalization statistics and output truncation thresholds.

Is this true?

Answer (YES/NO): NO